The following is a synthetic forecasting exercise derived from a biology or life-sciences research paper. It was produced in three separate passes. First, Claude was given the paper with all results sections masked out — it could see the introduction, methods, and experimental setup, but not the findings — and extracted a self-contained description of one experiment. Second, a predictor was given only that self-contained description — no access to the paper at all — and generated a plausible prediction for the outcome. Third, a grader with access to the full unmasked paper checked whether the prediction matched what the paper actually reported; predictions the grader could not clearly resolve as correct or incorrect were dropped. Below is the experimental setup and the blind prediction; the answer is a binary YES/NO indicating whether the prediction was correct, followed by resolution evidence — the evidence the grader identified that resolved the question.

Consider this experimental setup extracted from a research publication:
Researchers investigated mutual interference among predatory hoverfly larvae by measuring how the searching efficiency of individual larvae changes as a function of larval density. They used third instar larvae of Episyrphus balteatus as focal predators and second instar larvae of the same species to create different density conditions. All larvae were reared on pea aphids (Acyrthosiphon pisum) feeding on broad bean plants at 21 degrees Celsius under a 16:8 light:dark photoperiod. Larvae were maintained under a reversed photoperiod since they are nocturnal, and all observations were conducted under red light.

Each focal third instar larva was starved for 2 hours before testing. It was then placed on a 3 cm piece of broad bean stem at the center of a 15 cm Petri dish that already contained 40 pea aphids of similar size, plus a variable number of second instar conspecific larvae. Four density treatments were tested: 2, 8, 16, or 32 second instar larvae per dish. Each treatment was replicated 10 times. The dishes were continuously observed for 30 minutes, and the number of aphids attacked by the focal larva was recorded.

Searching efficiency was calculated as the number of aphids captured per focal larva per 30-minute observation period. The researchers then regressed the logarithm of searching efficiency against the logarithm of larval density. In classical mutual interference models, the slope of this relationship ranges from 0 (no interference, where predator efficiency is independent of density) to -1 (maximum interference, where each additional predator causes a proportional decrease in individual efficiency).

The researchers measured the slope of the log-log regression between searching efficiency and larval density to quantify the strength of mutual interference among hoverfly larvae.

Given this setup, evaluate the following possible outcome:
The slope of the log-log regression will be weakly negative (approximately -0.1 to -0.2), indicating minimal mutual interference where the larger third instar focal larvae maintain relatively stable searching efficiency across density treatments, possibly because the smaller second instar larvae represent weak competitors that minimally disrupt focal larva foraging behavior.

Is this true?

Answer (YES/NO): NO